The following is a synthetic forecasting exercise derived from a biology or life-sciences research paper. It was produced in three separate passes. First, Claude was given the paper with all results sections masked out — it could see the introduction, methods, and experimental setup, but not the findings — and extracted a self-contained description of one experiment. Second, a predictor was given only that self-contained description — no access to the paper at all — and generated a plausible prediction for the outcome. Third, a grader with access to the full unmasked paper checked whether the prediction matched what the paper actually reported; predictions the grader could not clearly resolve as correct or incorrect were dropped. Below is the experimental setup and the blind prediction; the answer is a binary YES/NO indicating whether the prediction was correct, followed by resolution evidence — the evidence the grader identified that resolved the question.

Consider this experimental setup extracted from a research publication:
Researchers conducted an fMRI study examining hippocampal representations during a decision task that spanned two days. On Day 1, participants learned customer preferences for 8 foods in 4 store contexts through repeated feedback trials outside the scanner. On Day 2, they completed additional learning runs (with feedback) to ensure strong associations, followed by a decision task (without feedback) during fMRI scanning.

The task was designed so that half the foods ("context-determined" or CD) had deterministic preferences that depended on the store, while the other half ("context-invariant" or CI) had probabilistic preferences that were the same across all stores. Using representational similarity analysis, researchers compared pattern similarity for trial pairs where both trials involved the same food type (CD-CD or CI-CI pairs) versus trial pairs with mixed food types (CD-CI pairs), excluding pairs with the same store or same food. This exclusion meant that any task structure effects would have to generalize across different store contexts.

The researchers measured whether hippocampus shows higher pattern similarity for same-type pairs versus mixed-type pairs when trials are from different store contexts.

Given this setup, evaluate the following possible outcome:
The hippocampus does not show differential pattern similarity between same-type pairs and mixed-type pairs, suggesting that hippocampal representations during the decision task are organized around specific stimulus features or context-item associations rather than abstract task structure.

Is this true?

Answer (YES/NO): NO